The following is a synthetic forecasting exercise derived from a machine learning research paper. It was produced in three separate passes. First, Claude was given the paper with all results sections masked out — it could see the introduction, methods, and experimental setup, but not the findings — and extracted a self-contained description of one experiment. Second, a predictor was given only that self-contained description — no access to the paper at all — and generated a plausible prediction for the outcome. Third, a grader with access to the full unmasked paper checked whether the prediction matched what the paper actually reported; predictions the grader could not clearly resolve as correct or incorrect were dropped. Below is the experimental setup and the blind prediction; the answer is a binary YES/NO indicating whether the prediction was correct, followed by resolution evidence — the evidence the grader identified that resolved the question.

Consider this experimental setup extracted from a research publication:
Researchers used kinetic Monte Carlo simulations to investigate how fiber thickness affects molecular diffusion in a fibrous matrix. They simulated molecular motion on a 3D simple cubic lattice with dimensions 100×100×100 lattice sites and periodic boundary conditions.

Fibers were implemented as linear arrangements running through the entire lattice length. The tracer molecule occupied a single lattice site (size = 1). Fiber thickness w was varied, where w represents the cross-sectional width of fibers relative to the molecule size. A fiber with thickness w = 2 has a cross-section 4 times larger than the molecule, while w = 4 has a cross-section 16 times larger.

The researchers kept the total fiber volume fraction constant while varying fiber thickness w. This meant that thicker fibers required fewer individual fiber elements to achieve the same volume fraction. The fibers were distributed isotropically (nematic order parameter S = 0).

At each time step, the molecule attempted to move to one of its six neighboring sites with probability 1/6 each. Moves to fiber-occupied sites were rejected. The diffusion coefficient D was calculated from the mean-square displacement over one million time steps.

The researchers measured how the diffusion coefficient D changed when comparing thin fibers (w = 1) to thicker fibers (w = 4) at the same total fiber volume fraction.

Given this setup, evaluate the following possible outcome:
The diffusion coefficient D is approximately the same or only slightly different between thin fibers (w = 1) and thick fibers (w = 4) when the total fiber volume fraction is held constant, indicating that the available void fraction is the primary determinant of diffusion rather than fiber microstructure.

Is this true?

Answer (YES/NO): NO